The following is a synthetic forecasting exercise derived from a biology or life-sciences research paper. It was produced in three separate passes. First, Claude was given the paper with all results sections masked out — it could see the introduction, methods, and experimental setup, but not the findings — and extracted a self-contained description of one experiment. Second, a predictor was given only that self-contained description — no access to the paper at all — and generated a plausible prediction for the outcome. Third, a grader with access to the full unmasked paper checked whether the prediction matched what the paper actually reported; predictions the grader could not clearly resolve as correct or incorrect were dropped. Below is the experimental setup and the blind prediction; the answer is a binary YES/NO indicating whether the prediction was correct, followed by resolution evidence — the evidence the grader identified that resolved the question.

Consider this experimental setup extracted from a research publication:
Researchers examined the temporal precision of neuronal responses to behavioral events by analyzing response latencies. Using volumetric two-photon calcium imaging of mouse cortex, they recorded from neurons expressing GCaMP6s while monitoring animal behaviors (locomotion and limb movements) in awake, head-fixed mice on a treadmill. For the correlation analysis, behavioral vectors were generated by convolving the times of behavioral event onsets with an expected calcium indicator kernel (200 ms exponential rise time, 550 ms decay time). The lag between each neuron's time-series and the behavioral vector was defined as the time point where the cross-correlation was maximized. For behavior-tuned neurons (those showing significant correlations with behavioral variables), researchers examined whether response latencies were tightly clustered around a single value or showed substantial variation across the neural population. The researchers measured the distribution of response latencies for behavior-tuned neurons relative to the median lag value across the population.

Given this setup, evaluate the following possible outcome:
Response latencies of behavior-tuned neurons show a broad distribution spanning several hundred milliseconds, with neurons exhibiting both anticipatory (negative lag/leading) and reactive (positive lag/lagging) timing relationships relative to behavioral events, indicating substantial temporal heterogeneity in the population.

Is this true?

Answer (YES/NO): NO